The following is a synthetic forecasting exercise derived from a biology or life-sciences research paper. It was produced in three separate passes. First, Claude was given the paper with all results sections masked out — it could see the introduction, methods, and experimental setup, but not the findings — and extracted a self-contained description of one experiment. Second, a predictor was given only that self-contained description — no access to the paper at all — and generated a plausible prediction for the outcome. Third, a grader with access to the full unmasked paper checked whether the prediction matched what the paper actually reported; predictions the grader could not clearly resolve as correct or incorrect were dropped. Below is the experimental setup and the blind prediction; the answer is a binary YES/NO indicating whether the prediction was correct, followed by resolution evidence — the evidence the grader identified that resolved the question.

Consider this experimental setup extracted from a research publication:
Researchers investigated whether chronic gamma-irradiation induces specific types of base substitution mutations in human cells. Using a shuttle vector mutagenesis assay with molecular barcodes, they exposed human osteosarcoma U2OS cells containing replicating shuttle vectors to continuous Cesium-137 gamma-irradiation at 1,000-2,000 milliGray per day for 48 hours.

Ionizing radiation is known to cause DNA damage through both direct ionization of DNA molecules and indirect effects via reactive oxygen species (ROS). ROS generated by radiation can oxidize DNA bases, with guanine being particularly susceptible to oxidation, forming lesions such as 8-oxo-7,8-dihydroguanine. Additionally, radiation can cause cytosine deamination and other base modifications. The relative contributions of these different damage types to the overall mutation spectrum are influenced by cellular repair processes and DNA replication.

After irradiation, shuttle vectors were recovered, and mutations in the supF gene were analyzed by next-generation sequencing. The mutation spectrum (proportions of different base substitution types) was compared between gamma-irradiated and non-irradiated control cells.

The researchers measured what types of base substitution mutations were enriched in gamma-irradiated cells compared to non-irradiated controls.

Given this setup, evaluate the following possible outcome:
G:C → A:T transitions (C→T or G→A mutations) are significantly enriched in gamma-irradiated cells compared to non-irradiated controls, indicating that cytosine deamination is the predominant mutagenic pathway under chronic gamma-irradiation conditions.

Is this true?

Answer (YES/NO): NO